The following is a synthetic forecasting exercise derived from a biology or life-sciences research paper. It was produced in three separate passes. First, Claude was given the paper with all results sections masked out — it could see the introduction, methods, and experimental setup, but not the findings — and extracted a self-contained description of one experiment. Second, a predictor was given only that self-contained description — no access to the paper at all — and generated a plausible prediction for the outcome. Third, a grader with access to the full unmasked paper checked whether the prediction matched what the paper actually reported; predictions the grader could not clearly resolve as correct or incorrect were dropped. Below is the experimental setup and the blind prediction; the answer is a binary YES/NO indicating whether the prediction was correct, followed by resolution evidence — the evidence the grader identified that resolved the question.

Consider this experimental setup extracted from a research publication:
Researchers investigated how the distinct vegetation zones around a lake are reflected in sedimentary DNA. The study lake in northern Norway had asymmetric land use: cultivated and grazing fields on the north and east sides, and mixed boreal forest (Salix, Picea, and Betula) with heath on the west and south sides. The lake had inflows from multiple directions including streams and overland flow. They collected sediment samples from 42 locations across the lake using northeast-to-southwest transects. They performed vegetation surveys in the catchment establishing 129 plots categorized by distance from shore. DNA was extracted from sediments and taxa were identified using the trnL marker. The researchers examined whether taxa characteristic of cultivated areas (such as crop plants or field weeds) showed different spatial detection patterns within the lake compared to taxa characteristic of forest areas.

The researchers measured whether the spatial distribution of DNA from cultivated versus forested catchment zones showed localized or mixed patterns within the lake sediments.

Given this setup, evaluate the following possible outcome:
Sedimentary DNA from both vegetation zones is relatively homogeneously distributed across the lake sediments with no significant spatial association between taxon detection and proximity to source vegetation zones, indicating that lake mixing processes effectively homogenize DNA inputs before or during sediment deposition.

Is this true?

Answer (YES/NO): NO